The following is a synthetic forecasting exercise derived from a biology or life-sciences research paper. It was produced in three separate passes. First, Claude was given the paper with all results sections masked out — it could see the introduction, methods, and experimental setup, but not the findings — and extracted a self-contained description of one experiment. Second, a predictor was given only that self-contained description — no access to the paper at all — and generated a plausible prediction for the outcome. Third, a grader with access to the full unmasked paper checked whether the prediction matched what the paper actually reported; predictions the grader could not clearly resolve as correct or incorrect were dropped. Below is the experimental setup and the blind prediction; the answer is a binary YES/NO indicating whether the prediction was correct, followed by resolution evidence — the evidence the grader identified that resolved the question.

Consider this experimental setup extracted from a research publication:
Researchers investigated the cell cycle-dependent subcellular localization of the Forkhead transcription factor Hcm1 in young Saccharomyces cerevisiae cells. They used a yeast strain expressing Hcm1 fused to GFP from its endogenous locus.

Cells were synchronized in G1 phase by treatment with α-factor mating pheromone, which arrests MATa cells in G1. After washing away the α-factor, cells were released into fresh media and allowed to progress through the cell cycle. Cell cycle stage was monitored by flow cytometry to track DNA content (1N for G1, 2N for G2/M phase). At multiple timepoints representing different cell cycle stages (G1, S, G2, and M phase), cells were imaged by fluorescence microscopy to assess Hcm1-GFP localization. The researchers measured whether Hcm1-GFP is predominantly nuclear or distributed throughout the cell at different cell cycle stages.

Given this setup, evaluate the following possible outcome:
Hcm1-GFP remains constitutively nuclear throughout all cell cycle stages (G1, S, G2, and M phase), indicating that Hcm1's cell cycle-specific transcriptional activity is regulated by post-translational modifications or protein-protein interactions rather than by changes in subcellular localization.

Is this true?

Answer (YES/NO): NO